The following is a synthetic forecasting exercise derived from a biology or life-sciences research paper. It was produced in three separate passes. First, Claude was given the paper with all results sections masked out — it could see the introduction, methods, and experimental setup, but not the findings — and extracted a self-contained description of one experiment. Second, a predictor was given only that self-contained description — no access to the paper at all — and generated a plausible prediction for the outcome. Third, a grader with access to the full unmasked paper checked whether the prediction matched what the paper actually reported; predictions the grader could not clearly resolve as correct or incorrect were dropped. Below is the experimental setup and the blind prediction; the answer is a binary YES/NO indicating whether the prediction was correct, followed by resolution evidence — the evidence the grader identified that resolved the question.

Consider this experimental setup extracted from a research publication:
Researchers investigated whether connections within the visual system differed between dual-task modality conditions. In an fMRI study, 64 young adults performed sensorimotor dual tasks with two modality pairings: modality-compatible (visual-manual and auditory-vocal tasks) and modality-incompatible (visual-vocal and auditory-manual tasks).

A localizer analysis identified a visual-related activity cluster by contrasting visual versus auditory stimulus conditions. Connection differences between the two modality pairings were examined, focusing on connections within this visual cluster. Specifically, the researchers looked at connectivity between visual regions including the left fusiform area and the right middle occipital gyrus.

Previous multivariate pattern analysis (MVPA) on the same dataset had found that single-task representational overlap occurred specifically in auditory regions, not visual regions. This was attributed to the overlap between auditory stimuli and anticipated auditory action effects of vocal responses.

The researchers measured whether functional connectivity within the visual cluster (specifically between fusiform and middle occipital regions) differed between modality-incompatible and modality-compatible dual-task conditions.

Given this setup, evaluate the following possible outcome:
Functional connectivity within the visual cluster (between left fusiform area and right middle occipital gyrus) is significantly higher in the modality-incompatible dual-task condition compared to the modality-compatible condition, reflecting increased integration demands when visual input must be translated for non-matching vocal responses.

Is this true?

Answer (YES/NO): NO